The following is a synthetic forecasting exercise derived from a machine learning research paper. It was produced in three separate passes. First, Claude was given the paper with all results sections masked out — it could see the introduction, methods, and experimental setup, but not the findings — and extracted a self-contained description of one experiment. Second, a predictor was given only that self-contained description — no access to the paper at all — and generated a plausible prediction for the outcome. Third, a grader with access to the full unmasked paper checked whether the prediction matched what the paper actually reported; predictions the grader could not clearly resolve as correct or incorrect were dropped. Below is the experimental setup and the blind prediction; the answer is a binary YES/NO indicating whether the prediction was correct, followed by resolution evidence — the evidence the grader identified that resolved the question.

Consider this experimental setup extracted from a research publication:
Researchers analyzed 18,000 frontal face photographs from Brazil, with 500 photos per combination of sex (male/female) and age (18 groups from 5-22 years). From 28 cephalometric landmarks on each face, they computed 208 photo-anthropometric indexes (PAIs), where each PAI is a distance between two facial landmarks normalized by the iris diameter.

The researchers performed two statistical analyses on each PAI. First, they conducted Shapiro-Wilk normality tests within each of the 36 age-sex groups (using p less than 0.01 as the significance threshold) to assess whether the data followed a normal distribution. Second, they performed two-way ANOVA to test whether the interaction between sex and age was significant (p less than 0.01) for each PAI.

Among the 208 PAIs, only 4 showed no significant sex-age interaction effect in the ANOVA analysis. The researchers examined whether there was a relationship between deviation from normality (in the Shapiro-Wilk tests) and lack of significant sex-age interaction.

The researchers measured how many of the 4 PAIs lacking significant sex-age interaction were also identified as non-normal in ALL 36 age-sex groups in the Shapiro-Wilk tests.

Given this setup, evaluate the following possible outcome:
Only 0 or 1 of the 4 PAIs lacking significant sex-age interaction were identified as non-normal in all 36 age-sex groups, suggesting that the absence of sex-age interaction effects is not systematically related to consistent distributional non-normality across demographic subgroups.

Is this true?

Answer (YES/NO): NO